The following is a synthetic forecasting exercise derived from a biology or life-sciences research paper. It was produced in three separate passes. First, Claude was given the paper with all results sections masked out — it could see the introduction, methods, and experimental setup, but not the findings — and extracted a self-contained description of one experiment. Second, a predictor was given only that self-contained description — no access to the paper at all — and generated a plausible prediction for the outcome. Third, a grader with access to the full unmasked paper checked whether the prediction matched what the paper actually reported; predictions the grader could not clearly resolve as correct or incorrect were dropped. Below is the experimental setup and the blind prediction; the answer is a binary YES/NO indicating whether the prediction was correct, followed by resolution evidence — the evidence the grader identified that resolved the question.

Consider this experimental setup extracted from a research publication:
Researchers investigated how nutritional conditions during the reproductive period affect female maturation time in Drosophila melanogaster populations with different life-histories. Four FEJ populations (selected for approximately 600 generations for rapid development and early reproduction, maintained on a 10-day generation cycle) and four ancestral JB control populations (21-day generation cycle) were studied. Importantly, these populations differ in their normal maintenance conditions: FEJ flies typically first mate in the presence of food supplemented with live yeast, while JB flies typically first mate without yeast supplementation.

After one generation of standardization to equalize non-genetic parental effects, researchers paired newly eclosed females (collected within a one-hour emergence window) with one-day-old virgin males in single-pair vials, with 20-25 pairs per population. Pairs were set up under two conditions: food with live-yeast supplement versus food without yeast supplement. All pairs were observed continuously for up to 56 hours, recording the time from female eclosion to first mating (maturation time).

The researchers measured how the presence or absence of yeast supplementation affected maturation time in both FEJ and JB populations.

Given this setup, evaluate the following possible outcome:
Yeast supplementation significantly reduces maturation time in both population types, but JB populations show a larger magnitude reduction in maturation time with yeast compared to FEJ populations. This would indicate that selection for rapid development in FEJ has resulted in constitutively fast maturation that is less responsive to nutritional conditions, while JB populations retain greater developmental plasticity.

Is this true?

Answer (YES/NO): NO